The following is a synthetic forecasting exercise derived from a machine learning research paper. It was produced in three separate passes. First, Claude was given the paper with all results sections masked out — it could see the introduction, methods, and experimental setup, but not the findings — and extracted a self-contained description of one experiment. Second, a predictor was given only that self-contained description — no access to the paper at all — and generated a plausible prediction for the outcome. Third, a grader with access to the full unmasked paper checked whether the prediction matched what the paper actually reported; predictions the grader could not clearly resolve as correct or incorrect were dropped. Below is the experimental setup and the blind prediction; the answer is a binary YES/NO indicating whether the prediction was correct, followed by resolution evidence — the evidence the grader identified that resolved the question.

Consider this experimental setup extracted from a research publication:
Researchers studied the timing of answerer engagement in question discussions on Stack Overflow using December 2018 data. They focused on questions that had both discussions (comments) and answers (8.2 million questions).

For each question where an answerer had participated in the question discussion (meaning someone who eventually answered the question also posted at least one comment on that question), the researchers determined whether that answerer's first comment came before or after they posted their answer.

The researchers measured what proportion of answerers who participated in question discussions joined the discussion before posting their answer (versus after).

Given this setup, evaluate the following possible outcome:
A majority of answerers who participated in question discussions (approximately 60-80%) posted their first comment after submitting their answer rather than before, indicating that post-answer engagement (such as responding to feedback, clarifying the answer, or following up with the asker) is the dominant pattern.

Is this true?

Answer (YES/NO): NO